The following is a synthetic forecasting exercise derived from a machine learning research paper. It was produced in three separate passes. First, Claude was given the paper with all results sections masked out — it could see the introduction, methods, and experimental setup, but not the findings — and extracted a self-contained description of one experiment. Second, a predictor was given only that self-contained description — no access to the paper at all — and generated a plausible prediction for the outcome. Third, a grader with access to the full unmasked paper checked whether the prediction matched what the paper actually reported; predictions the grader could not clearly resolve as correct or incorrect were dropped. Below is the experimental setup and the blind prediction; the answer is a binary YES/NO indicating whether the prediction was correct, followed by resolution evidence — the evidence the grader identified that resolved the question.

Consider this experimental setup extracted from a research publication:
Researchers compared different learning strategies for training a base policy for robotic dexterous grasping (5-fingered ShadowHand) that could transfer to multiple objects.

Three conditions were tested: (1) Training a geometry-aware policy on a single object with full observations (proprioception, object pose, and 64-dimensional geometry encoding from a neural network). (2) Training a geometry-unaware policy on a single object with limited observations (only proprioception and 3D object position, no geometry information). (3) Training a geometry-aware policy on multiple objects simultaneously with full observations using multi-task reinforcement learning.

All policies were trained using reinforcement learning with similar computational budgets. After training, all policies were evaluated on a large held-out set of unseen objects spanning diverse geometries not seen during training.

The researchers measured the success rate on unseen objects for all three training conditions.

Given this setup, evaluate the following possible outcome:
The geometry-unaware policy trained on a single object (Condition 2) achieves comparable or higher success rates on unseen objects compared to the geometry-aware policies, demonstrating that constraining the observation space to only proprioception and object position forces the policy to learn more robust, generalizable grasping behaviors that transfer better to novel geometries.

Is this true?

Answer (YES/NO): YES